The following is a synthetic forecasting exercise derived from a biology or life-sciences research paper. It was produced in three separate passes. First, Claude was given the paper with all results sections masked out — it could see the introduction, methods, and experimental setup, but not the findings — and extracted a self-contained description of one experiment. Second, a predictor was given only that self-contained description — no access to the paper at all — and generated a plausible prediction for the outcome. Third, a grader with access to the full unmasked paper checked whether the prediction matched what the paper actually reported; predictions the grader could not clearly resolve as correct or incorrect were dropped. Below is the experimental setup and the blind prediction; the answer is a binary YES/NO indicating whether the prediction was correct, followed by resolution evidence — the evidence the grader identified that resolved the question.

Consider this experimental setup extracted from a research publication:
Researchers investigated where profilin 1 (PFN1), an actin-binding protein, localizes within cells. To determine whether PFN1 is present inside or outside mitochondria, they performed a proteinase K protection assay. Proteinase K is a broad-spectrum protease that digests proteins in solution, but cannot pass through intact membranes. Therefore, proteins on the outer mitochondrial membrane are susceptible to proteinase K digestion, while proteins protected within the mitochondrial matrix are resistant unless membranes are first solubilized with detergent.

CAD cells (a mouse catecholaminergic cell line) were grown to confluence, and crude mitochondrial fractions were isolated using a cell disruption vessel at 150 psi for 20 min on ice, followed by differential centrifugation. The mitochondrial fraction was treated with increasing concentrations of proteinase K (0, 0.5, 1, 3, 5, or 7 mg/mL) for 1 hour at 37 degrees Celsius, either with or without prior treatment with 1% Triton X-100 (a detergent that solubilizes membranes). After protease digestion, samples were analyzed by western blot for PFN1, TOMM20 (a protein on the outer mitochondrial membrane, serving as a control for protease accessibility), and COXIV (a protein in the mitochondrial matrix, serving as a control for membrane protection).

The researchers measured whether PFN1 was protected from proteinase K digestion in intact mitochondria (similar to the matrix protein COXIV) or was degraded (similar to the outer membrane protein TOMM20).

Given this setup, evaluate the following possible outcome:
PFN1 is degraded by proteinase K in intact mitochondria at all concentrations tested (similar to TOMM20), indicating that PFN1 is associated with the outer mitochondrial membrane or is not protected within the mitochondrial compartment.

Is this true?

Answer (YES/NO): NO